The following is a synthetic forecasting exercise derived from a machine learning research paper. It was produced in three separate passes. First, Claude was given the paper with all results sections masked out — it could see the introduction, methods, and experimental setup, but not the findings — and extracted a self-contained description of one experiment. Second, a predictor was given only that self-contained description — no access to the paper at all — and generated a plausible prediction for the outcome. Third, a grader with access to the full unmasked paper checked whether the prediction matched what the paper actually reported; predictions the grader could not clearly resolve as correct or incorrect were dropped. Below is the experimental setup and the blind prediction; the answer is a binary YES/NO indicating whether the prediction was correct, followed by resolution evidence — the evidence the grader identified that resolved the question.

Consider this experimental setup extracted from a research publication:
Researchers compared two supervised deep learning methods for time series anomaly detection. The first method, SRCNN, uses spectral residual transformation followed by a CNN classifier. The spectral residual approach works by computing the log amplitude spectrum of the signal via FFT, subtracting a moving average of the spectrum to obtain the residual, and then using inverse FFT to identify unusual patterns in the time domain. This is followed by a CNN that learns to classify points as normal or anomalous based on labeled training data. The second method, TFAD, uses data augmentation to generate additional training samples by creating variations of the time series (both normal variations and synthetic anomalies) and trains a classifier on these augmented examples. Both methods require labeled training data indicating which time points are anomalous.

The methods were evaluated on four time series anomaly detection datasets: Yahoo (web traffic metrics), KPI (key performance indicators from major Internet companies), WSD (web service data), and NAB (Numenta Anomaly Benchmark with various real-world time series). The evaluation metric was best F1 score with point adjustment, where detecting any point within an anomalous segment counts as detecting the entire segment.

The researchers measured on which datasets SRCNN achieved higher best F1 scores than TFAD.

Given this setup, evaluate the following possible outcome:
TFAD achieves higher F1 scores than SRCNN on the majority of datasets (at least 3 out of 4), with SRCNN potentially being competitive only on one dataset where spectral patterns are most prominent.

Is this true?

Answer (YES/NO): NO